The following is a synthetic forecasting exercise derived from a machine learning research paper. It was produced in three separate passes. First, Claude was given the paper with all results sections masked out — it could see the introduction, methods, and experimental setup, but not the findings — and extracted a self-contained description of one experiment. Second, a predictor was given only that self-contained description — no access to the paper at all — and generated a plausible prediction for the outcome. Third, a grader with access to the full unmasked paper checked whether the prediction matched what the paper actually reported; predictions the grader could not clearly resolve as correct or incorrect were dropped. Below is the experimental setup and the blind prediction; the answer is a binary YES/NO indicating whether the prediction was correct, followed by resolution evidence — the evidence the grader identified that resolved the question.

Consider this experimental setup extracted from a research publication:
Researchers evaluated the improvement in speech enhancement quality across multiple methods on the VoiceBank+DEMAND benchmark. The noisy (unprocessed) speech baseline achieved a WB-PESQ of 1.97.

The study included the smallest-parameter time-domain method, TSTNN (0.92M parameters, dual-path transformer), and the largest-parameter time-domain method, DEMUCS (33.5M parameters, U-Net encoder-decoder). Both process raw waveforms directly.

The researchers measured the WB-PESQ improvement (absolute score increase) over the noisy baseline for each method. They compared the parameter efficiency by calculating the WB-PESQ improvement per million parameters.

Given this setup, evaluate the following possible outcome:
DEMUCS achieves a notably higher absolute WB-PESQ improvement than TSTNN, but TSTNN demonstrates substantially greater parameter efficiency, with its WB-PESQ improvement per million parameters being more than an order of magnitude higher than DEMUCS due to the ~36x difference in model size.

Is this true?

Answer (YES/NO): NO